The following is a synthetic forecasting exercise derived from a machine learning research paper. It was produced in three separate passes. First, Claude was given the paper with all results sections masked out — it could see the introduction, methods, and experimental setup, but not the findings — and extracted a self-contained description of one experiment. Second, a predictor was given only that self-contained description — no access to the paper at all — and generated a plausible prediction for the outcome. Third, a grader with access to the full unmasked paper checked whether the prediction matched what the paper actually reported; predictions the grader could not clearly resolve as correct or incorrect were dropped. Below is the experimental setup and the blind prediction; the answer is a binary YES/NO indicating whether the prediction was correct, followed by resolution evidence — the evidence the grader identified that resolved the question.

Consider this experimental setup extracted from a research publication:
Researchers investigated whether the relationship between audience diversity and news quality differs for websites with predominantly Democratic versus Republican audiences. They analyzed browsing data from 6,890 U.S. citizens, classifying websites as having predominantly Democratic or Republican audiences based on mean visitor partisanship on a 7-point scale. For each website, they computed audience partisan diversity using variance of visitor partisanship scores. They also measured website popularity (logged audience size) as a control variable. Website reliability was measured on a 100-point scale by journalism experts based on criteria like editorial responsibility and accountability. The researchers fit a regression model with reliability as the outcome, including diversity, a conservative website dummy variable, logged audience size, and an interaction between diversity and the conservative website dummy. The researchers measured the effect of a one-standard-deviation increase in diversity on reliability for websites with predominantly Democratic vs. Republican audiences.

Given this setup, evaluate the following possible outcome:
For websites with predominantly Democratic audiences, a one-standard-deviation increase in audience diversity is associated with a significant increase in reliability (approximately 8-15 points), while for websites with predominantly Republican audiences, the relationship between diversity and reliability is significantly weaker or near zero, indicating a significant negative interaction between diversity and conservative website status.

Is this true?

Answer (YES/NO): NO